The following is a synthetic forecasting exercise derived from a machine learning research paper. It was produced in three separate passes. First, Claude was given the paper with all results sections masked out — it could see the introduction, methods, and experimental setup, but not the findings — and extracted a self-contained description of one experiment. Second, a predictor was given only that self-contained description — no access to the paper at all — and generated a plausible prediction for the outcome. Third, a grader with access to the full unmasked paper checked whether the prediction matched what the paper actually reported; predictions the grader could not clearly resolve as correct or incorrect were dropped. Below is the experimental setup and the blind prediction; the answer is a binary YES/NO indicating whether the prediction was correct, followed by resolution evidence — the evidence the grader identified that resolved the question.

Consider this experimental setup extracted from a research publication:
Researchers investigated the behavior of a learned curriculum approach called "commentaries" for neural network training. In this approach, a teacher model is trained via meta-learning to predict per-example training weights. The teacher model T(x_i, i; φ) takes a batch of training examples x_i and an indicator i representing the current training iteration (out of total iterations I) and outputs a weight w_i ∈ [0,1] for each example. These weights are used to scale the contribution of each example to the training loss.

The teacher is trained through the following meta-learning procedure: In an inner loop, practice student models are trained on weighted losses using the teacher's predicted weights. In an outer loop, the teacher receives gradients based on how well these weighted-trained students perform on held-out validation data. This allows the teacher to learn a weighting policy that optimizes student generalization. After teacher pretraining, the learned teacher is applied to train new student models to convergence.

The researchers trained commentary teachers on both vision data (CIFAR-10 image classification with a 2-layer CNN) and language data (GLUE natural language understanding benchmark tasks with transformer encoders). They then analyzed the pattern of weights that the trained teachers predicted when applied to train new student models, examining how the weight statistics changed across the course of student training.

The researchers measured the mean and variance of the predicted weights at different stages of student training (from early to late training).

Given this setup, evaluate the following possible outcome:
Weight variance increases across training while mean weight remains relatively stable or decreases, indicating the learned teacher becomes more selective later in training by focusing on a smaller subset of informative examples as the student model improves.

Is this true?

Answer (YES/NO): NO